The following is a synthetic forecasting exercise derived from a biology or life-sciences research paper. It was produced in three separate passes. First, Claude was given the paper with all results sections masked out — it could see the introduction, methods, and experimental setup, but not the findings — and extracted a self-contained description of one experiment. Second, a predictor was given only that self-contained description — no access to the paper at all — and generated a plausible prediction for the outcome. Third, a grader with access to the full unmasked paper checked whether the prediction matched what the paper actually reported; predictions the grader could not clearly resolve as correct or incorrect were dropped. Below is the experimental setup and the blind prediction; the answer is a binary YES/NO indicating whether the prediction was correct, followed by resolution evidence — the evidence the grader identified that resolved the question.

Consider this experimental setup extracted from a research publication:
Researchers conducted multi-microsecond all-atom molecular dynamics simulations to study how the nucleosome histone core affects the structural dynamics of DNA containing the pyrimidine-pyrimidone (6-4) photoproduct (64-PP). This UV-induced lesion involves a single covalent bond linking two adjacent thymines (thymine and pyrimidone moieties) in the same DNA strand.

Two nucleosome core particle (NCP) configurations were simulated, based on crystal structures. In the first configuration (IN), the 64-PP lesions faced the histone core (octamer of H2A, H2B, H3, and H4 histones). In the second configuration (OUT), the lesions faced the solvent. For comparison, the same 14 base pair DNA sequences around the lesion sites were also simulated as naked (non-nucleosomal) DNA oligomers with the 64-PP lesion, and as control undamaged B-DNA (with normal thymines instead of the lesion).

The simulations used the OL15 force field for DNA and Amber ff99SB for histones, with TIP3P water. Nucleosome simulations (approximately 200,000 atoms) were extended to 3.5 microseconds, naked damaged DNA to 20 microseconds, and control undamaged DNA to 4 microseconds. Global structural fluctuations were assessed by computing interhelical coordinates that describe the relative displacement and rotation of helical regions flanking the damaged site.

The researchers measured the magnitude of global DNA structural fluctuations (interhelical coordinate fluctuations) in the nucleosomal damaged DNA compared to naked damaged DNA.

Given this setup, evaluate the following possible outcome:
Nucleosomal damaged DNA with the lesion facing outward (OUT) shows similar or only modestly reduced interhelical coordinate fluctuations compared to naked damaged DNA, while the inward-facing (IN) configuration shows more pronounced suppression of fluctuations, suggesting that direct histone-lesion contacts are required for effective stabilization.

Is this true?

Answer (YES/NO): NO